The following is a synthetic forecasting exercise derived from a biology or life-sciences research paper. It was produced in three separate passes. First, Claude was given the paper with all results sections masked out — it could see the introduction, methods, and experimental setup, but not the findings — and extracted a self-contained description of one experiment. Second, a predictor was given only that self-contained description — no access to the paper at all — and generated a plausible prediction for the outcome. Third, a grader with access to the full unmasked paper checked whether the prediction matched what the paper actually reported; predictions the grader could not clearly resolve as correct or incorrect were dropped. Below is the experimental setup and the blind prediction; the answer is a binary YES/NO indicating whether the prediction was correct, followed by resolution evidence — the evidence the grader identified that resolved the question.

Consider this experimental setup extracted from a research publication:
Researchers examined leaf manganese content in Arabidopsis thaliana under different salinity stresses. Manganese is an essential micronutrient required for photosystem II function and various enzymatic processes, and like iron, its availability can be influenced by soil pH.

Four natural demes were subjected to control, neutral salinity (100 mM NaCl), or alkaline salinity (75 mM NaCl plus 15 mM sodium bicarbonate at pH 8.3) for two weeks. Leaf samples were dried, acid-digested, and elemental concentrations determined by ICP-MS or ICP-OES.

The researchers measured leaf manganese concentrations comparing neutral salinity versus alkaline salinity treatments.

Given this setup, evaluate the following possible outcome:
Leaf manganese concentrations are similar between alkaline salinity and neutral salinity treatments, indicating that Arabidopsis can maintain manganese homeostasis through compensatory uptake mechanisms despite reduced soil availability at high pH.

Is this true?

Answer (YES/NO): NO